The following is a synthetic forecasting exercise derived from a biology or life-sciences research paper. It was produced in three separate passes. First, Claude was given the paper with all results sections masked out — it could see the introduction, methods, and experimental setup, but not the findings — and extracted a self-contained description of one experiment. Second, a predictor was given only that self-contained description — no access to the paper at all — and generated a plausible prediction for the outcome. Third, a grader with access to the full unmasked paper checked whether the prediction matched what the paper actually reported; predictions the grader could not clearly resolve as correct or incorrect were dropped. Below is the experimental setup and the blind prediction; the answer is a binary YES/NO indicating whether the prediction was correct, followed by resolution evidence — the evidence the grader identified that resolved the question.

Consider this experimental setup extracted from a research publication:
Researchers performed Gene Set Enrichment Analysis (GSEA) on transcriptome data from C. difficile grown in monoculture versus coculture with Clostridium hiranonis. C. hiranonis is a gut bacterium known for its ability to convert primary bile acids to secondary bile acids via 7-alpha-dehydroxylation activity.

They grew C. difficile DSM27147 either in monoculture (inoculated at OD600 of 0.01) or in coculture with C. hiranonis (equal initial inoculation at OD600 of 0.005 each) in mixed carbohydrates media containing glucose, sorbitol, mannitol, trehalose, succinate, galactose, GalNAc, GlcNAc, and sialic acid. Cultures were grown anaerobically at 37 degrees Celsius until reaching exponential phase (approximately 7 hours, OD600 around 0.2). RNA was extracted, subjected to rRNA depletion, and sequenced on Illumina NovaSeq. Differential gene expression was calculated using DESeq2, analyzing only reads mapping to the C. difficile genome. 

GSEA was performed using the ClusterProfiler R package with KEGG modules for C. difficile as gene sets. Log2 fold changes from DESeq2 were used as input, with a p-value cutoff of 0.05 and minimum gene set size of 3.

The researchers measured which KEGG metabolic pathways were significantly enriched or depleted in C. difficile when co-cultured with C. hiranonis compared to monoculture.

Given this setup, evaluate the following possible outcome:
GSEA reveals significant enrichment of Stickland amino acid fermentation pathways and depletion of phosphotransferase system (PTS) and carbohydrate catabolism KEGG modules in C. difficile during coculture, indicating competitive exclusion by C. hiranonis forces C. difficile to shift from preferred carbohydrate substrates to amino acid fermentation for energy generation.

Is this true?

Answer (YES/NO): NO